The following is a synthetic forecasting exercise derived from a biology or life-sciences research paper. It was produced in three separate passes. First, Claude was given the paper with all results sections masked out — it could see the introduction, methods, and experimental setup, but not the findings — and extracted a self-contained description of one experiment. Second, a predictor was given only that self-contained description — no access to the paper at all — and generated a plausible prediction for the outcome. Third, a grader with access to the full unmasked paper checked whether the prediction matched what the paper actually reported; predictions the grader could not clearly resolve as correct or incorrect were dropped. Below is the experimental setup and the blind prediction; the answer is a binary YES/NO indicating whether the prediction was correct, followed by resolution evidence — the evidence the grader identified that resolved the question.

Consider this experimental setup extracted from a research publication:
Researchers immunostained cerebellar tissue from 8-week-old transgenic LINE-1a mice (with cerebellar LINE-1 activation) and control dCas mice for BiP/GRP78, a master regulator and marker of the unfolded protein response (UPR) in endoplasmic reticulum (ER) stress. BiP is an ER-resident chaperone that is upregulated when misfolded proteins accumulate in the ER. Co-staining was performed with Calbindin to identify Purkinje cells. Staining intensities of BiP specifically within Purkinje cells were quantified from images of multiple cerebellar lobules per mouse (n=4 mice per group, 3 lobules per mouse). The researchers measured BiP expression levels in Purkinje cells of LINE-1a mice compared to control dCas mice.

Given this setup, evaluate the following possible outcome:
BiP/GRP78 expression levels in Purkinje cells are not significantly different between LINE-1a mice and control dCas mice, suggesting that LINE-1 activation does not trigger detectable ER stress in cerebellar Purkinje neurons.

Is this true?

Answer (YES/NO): NO